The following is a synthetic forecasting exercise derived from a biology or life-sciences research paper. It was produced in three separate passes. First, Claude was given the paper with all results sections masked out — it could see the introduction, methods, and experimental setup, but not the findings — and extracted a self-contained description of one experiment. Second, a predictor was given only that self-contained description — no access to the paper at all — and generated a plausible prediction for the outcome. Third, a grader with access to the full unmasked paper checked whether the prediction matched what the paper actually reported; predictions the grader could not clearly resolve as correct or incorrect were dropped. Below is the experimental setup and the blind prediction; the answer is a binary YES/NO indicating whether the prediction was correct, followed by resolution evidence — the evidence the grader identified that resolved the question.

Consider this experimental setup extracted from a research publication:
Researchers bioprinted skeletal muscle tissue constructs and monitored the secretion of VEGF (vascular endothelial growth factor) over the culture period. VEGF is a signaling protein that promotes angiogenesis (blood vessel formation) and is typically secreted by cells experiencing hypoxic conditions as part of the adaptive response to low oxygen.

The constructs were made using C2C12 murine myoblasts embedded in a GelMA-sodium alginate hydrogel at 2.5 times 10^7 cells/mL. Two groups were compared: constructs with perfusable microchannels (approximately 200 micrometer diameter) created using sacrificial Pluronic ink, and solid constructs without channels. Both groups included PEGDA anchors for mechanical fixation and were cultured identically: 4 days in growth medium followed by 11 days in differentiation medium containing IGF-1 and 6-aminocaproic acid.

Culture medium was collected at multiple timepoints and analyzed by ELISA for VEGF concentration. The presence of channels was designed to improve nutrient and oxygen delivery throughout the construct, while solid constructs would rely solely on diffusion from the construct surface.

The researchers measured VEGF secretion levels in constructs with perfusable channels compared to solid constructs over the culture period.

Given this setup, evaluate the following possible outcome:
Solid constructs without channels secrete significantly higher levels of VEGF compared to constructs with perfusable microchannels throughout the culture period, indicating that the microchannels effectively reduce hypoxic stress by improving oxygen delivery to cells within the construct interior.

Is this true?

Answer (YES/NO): NO